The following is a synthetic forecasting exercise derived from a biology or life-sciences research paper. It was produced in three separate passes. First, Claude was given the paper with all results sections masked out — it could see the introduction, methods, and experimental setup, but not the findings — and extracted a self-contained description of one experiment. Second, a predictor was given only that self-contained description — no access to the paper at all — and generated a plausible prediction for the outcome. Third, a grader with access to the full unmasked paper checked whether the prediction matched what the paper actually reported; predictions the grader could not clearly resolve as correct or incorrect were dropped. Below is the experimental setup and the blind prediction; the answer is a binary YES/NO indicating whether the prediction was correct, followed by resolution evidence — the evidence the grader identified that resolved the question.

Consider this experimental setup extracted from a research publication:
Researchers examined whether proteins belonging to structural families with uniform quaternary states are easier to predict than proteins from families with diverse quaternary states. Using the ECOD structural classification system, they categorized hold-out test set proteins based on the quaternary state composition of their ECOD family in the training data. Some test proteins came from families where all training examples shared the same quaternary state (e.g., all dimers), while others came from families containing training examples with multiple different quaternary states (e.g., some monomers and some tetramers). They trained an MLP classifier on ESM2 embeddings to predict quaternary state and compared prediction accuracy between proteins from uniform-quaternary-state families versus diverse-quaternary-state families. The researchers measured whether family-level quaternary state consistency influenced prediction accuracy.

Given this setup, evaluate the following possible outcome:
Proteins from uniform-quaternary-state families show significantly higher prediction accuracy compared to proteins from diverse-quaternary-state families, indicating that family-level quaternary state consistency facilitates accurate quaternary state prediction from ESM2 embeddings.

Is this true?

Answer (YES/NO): NO